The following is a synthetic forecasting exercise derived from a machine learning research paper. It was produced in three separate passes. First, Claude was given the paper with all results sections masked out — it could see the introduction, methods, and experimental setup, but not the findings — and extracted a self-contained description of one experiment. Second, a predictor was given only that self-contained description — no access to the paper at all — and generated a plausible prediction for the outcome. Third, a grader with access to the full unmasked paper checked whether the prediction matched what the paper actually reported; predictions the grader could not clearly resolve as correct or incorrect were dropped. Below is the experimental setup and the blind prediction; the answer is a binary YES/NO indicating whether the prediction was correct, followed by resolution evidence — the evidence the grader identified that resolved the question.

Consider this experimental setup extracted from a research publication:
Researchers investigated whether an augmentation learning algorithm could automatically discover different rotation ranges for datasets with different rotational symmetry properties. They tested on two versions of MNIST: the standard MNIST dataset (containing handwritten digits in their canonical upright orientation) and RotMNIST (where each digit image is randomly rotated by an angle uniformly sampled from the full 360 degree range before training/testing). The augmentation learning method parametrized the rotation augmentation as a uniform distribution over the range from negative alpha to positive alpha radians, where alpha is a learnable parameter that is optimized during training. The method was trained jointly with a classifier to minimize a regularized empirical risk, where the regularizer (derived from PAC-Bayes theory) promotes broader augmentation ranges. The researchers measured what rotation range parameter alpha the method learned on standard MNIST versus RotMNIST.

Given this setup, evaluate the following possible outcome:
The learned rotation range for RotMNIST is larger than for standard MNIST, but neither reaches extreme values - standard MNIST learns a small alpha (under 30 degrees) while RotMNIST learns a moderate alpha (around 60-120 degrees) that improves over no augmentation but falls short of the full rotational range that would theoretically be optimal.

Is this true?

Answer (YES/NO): NO